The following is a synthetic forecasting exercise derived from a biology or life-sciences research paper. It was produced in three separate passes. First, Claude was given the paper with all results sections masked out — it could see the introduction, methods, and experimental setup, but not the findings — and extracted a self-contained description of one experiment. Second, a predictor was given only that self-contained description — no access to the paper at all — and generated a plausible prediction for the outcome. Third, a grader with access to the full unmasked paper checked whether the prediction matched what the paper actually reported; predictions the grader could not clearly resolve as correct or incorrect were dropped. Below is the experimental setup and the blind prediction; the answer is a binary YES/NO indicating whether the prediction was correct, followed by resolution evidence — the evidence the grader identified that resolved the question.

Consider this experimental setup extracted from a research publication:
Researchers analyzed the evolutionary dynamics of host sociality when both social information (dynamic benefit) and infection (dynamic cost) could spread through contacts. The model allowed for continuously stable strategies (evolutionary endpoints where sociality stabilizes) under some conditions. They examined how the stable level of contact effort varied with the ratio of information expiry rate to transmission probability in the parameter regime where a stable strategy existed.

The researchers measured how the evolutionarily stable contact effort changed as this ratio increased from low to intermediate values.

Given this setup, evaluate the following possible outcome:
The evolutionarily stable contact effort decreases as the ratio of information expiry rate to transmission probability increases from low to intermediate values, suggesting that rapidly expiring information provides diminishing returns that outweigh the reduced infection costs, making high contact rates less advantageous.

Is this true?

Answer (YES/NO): NO